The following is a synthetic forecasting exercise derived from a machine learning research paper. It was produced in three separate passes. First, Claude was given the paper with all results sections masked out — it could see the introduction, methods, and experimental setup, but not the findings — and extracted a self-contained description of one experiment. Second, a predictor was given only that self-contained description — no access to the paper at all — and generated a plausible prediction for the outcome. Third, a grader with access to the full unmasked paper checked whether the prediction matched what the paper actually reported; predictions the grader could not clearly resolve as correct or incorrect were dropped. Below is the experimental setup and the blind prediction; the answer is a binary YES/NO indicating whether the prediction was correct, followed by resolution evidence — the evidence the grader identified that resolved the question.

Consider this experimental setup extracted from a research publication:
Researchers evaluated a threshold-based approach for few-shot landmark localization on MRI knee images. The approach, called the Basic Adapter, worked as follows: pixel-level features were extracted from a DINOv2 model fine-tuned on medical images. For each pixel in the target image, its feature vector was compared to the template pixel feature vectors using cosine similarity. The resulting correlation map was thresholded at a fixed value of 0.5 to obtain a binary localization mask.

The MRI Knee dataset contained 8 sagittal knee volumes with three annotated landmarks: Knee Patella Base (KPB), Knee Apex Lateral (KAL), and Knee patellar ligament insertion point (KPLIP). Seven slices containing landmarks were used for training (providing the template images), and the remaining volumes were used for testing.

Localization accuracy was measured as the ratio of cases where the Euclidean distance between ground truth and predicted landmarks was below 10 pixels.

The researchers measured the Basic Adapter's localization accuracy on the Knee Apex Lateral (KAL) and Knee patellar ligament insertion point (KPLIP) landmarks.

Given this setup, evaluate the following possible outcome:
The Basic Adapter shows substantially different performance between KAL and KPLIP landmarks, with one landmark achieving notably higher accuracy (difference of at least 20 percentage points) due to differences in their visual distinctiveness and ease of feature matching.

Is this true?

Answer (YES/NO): NO